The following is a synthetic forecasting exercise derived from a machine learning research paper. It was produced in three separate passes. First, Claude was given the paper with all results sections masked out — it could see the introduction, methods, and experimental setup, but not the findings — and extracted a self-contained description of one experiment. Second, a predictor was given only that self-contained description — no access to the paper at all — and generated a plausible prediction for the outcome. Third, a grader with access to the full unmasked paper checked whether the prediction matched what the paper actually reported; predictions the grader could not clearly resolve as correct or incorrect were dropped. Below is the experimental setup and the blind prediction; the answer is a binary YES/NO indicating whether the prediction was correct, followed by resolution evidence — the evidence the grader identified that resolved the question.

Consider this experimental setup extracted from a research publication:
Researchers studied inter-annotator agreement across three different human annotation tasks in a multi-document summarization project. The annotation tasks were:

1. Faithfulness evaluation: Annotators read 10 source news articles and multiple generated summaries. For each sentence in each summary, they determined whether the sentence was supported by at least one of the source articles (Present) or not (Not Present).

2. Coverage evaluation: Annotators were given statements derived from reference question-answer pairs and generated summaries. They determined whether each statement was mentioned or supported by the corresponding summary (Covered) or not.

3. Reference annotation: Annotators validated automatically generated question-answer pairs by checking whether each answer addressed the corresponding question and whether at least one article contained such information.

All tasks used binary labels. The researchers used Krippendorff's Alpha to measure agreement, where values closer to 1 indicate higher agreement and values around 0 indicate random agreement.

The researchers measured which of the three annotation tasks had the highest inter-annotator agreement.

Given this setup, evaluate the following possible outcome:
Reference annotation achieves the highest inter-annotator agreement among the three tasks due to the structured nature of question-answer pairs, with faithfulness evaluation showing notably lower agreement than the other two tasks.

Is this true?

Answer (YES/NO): NO